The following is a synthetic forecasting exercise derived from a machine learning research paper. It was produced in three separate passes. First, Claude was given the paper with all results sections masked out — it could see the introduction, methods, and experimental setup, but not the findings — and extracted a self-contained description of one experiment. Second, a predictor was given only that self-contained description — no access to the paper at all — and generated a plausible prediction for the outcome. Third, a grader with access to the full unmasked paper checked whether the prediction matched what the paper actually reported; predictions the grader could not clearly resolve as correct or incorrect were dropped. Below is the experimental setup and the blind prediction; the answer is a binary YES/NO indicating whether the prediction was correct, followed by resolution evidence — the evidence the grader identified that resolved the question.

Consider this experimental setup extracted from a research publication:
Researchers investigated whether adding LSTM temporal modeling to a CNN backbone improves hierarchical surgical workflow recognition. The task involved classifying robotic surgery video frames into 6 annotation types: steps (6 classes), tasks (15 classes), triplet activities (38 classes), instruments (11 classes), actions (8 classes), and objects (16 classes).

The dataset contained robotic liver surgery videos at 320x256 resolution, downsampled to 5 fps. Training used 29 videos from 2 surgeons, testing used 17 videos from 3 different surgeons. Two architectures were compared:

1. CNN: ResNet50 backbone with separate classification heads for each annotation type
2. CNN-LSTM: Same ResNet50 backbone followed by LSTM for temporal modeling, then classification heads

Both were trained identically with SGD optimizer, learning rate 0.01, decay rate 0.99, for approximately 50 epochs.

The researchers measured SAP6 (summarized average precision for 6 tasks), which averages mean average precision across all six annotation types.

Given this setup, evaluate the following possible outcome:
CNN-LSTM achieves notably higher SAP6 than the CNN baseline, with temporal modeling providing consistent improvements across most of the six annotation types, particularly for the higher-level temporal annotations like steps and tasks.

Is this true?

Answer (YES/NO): NO